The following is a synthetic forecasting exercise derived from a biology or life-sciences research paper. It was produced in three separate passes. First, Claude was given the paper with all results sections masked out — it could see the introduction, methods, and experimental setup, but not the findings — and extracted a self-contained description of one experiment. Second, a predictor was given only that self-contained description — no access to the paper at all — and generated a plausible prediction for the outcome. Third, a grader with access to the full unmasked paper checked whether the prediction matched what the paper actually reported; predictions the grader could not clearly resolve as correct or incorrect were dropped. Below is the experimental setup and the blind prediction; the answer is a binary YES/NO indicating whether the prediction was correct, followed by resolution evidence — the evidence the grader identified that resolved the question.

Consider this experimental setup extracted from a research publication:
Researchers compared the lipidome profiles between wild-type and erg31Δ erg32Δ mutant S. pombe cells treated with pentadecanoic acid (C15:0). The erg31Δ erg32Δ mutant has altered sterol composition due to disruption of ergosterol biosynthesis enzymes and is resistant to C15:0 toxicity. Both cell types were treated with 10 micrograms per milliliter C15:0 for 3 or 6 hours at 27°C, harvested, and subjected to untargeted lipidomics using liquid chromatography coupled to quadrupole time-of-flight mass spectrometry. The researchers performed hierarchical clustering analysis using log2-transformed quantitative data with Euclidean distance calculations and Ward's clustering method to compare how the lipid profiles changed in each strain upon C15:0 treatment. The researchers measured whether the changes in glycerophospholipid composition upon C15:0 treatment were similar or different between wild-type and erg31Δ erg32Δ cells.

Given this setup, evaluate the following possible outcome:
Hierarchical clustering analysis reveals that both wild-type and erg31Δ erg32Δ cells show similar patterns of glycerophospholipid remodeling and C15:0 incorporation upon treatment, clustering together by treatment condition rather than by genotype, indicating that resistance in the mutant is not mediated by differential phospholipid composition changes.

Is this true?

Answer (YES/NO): NO